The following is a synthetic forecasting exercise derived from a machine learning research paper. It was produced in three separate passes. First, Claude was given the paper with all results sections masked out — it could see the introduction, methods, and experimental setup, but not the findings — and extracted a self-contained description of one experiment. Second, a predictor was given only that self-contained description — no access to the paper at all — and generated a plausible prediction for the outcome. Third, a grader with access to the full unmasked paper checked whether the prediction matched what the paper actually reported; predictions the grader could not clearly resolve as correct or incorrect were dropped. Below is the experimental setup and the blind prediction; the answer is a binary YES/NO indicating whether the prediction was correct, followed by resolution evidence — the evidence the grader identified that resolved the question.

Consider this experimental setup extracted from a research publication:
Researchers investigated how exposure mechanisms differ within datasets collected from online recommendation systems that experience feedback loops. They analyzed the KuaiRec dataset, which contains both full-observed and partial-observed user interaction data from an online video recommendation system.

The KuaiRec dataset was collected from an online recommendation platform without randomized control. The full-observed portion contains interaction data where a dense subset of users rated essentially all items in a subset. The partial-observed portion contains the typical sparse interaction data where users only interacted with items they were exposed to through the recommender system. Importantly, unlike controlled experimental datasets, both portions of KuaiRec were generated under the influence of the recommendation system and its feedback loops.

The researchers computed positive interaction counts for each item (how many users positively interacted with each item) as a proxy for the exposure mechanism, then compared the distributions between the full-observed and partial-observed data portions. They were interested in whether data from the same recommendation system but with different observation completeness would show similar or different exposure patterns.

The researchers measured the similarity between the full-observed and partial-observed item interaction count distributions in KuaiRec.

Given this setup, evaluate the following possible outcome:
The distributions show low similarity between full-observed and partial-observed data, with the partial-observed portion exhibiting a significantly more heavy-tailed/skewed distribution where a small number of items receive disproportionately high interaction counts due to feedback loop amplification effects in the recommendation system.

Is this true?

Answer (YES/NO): NO